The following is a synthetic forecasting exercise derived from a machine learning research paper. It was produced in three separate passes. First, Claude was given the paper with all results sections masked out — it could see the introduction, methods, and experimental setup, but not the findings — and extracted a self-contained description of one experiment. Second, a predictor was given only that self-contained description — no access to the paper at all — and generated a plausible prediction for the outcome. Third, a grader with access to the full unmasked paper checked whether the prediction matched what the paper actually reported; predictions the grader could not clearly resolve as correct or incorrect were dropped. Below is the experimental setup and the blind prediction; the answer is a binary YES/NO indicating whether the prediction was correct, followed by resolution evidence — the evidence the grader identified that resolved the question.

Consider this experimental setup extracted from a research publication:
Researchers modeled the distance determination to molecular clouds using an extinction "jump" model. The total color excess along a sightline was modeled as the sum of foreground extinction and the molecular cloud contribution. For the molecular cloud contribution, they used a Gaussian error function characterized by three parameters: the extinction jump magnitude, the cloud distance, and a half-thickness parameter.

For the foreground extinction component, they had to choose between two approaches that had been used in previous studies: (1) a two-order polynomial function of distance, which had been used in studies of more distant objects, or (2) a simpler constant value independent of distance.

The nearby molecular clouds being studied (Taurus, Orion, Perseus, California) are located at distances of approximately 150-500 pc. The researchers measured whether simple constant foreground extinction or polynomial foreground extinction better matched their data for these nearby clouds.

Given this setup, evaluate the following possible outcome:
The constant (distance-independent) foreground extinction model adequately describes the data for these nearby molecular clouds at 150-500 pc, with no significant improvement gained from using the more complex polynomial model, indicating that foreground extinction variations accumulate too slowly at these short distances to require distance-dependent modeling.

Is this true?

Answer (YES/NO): YES